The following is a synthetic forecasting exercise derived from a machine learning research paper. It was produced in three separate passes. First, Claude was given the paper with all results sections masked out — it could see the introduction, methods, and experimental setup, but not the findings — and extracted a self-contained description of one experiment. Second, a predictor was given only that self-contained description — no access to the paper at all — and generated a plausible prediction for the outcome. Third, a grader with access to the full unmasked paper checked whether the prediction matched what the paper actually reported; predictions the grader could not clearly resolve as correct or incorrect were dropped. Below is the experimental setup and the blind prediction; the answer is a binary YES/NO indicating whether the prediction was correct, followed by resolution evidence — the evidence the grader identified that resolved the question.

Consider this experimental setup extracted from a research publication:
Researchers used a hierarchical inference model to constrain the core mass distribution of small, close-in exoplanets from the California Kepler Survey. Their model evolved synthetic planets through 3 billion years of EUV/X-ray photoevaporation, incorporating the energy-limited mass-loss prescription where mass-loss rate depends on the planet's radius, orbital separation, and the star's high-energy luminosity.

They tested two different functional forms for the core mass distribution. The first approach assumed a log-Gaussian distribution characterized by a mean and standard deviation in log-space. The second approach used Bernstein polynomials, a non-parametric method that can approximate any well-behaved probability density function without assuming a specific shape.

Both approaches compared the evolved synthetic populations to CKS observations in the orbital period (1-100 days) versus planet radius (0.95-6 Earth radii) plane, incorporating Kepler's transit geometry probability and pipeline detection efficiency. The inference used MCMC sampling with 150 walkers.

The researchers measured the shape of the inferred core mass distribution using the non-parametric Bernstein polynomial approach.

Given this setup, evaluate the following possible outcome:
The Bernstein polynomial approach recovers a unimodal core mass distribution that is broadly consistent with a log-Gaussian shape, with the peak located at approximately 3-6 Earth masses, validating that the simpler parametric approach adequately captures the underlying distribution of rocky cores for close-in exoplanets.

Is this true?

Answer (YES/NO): NO